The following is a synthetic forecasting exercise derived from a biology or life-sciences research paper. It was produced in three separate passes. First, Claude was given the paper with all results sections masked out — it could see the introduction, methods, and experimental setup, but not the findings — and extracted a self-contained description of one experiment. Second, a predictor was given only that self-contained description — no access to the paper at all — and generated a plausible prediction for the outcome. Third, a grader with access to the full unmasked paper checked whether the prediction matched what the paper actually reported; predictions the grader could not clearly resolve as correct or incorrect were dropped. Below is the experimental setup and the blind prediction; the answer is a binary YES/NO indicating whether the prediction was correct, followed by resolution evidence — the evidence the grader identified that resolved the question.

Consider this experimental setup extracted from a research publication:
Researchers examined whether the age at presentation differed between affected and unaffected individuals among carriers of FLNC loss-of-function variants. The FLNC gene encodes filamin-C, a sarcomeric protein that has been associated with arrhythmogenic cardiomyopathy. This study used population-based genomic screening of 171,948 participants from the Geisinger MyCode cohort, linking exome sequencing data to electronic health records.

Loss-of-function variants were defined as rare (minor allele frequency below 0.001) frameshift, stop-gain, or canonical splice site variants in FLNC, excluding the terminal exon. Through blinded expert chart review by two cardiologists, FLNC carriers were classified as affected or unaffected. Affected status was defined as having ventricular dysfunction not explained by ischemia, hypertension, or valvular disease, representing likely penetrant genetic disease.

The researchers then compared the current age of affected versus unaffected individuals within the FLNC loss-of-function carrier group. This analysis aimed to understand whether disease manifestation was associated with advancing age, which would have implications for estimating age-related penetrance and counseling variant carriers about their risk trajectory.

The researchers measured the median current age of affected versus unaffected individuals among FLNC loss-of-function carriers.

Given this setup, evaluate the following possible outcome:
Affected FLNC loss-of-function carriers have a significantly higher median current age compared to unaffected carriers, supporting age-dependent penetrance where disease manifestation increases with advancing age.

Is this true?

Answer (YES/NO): NO